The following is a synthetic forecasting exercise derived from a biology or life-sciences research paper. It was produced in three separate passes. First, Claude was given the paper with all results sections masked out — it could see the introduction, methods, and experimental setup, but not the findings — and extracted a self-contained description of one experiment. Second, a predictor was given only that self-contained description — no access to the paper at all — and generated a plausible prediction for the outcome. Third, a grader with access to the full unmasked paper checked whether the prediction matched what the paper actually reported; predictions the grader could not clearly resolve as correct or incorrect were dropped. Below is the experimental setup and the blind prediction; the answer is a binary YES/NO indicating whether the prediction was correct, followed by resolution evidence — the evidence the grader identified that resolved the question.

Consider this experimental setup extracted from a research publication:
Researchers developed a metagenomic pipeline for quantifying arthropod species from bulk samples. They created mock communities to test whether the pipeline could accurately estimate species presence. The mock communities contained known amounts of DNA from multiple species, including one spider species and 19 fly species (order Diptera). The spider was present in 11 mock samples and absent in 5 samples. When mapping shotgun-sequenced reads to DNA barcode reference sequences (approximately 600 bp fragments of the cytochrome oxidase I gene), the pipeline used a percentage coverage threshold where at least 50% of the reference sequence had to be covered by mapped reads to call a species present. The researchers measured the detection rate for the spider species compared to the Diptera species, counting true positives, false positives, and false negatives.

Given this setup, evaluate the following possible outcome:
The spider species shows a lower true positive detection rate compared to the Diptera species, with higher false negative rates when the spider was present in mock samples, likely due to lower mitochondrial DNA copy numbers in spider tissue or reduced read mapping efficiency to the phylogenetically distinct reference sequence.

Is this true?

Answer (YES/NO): YES